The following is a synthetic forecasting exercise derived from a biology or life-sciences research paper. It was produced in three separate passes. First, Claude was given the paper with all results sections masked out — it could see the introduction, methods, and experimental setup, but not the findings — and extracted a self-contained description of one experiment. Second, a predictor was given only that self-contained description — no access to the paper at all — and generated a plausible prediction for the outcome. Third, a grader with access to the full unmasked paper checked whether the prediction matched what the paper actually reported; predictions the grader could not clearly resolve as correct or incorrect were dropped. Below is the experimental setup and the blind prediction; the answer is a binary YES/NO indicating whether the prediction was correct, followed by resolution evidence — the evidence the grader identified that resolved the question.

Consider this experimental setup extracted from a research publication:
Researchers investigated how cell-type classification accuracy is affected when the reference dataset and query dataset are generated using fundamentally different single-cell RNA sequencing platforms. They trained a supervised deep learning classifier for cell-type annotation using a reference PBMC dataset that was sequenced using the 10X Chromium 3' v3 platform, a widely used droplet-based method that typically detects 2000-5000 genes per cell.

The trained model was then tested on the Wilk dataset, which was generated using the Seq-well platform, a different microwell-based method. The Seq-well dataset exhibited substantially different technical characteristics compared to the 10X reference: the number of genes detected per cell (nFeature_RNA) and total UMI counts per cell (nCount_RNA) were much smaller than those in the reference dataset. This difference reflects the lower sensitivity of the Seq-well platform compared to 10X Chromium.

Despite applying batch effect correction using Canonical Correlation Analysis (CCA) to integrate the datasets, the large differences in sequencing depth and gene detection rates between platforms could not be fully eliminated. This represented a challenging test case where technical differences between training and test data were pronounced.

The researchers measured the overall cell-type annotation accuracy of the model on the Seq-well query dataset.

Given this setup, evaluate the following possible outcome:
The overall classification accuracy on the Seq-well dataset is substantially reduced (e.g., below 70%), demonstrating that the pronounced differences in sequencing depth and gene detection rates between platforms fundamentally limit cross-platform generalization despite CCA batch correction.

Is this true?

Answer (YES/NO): NO